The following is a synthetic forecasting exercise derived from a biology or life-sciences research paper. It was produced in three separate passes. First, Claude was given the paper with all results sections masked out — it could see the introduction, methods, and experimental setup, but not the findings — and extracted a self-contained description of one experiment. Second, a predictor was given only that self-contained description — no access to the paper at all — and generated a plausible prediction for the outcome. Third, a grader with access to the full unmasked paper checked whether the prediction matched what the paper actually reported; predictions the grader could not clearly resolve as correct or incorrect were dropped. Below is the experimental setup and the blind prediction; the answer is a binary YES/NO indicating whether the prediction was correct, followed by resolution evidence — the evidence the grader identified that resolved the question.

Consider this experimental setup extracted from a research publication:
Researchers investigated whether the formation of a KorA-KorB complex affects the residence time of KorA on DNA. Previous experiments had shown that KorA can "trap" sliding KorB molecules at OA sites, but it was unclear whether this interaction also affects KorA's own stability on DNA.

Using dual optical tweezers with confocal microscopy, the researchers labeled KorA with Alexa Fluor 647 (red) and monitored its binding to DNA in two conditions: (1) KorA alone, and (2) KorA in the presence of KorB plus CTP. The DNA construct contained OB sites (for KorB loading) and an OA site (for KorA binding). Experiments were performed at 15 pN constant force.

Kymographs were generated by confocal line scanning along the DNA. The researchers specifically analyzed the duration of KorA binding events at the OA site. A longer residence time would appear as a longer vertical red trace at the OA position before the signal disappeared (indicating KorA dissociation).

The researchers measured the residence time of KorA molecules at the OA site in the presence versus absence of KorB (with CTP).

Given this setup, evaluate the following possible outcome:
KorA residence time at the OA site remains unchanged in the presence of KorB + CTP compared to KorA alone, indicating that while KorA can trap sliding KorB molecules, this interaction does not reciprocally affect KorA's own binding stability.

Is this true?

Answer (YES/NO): NO